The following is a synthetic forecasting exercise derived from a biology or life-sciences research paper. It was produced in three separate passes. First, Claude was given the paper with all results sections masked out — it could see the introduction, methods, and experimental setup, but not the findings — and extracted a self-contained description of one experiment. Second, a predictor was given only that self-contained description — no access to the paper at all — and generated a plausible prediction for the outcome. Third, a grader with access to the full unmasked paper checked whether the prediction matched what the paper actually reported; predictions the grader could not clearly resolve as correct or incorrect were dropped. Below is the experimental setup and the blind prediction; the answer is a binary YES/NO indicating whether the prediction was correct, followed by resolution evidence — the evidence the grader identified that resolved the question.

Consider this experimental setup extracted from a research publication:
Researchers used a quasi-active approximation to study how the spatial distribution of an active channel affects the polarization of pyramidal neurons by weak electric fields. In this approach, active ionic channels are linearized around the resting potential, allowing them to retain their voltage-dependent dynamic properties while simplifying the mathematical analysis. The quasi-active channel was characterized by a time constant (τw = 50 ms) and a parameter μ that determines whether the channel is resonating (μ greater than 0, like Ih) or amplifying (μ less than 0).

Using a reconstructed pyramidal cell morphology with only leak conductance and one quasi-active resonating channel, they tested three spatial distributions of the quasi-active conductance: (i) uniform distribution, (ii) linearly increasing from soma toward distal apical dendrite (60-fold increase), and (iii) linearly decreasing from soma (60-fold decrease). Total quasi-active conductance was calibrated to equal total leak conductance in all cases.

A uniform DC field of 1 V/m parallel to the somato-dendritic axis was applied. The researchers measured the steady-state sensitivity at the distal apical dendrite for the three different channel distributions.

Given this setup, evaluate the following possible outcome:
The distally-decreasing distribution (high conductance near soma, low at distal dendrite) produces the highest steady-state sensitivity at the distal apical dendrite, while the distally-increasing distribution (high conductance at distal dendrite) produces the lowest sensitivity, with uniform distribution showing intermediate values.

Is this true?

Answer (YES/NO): YES